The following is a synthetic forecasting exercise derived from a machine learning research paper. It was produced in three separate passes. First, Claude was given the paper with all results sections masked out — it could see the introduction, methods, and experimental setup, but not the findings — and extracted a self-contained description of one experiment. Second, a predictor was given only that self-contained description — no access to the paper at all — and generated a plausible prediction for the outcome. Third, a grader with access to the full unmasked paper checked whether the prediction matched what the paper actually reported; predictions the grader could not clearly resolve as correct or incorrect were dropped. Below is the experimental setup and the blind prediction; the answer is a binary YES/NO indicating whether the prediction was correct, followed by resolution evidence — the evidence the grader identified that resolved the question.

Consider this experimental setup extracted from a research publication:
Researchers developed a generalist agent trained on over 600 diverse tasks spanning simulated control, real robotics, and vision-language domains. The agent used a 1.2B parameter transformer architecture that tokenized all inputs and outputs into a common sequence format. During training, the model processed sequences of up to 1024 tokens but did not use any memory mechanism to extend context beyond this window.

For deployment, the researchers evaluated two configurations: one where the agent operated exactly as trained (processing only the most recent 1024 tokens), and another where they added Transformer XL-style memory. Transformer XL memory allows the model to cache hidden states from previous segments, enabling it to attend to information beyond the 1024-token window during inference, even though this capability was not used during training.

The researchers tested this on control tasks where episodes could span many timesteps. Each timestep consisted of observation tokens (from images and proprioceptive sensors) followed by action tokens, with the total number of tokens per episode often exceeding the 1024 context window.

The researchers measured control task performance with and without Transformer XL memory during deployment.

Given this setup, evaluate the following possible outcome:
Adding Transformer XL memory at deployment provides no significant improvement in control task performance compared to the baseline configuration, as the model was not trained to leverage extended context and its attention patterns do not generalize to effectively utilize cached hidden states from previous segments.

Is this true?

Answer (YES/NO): NO